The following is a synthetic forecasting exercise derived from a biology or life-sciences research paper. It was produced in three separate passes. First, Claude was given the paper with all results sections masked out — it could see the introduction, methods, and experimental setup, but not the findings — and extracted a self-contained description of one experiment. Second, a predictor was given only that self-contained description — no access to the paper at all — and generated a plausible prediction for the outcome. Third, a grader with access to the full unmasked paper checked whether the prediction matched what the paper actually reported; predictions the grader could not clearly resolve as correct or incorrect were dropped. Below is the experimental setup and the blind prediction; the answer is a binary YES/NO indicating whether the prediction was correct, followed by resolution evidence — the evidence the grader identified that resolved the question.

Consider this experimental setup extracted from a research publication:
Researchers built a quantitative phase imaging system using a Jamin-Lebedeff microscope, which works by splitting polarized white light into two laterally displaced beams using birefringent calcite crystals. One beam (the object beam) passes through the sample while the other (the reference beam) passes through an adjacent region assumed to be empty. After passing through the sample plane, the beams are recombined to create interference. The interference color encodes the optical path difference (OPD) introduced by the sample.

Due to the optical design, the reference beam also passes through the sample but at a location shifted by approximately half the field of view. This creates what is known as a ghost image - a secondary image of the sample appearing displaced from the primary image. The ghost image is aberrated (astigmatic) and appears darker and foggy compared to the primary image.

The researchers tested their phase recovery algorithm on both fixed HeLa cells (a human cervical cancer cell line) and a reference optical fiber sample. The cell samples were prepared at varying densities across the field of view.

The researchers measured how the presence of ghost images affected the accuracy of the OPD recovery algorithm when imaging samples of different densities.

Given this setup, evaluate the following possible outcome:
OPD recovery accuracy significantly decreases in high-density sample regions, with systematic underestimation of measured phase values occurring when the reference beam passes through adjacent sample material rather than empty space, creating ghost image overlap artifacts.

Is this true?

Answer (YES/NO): NO